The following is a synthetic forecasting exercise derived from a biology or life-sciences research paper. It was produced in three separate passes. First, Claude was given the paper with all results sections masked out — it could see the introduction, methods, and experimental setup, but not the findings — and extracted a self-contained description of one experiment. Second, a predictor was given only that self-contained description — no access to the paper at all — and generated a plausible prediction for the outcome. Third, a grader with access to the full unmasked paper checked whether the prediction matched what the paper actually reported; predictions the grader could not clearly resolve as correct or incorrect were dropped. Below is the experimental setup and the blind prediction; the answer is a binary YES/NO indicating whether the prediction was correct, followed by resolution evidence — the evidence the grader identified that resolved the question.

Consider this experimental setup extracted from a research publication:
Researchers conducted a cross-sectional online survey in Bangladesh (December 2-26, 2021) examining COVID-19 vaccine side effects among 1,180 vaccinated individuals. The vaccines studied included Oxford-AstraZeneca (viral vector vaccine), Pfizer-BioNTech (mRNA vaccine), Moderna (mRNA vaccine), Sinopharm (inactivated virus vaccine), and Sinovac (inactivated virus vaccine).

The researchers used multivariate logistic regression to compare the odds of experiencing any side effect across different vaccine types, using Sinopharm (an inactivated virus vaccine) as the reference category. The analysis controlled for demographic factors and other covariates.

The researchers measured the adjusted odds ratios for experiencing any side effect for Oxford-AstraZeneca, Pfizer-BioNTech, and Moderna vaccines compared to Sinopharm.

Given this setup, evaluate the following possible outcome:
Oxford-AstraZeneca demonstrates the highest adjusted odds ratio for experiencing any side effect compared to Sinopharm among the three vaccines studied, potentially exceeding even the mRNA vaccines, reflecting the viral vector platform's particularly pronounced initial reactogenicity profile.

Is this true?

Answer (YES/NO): NO